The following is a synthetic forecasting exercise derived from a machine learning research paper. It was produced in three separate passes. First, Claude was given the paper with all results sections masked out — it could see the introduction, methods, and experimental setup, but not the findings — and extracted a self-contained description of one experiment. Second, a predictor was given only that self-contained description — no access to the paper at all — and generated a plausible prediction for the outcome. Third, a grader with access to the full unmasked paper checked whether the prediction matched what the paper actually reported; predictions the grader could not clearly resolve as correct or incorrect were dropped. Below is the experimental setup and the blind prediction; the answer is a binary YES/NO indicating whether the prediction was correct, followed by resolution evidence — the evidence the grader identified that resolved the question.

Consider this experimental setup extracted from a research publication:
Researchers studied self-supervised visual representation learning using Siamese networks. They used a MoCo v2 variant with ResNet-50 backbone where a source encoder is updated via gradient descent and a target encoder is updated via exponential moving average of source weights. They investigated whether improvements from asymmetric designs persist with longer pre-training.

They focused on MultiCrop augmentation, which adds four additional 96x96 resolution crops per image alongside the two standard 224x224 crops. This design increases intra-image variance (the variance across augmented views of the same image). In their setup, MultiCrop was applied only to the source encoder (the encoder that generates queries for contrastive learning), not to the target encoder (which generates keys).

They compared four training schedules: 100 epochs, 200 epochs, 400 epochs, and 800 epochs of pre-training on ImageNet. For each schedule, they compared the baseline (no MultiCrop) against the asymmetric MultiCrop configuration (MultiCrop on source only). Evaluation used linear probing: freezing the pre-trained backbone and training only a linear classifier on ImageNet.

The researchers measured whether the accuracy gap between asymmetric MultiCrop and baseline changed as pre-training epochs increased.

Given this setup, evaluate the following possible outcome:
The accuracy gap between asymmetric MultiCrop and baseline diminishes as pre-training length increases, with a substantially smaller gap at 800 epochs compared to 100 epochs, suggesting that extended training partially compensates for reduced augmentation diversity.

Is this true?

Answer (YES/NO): NO